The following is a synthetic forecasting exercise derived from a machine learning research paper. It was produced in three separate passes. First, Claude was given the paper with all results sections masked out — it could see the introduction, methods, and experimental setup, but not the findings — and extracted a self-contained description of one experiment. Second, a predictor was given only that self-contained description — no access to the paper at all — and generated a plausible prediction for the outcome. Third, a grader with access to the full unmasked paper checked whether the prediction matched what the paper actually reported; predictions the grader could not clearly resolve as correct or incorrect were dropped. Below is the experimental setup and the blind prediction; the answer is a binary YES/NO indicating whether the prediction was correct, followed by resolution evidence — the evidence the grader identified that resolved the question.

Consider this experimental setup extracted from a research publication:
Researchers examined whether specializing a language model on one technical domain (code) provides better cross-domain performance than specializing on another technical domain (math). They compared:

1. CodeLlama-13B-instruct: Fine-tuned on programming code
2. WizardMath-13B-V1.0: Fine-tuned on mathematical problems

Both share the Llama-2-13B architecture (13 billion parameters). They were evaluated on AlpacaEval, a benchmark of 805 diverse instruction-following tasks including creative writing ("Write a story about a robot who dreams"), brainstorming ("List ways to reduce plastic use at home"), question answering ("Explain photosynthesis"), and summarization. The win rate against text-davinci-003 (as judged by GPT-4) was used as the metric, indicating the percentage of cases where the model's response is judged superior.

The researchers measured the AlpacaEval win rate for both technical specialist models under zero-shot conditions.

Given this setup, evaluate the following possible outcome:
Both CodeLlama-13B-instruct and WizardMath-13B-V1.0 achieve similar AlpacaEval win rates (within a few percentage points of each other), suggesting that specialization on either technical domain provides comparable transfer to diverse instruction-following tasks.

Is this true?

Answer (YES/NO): NO